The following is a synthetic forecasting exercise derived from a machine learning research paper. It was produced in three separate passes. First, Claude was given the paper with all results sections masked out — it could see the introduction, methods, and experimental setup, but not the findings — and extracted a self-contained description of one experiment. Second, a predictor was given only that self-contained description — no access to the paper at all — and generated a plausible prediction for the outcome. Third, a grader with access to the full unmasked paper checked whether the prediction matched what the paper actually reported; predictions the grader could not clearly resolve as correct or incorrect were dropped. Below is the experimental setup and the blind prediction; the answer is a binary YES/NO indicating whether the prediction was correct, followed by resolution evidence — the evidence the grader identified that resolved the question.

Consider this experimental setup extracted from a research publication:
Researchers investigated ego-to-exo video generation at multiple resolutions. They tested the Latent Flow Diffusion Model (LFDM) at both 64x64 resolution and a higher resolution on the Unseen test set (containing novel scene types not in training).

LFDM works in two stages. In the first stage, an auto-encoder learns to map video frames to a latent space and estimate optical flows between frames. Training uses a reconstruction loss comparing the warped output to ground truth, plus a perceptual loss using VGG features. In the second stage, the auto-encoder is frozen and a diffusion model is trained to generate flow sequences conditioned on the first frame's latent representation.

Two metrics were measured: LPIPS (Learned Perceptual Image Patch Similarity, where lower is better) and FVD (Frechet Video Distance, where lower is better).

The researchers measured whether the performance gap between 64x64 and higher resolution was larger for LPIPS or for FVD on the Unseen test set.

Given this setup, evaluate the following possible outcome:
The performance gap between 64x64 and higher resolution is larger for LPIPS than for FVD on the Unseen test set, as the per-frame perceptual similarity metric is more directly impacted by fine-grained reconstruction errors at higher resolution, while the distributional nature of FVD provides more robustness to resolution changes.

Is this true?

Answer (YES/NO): YES